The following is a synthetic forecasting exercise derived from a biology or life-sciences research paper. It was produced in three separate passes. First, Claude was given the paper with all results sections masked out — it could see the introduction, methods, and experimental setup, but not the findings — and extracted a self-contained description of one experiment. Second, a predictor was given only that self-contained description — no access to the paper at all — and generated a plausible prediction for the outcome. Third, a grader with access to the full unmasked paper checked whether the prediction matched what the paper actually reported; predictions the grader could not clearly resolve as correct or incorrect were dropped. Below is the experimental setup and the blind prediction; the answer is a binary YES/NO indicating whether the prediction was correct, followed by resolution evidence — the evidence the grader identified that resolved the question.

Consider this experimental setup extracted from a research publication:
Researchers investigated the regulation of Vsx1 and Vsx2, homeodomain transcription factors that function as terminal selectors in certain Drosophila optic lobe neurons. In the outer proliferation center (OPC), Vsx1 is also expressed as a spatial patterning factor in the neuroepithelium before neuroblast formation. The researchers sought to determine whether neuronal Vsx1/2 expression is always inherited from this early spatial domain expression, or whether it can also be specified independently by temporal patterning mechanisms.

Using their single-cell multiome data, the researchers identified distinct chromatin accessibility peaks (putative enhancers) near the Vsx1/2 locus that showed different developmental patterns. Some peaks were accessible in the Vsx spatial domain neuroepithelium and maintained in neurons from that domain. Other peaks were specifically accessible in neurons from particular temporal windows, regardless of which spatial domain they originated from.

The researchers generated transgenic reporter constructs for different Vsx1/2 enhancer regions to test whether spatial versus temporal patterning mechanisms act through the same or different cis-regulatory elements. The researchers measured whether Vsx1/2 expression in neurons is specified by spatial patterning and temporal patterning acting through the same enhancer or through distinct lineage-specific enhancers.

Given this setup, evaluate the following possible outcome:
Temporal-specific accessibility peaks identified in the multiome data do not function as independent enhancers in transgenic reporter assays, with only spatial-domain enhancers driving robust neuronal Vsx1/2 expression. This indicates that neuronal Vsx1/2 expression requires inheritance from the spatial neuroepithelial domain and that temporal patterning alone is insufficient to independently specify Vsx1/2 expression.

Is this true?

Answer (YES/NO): NO